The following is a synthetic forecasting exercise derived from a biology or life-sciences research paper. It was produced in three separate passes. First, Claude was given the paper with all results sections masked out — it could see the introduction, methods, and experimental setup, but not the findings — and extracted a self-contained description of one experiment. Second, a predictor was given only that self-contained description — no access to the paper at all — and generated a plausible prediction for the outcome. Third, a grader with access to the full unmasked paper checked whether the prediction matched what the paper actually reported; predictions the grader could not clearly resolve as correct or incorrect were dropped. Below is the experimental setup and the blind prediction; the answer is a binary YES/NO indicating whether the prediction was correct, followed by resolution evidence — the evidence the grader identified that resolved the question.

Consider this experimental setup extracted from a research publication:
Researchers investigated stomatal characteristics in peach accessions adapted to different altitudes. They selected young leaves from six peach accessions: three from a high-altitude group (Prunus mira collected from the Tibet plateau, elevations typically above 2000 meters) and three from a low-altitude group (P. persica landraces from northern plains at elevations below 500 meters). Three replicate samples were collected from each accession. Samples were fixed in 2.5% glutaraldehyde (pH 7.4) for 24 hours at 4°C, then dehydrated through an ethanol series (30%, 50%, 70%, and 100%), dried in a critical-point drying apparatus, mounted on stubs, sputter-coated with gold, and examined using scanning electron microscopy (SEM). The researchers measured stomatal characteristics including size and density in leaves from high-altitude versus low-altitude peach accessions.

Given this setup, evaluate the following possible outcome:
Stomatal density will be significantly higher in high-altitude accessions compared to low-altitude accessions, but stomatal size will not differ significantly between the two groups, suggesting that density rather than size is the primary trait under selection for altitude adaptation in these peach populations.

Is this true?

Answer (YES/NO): NO